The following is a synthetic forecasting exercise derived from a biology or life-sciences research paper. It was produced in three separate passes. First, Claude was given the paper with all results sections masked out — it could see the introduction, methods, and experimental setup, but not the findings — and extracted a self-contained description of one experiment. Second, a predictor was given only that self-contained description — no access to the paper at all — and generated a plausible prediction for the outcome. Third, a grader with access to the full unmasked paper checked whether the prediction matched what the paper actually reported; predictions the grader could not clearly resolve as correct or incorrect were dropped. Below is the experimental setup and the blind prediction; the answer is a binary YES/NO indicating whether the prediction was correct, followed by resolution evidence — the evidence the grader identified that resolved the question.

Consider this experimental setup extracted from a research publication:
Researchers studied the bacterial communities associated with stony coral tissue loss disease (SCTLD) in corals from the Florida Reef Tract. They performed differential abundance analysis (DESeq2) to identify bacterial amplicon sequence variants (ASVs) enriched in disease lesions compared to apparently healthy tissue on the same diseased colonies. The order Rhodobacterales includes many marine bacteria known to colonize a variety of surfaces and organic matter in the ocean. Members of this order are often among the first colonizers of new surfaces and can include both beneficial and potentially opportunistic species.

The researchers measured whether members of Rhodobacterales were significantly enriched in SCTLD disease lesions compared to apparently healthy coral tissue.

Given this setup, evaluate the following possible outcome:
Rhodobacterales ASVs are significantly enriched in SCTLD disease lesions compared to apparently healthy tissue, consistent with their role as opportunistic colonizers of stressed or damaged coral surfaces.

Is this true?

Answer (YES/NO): YES